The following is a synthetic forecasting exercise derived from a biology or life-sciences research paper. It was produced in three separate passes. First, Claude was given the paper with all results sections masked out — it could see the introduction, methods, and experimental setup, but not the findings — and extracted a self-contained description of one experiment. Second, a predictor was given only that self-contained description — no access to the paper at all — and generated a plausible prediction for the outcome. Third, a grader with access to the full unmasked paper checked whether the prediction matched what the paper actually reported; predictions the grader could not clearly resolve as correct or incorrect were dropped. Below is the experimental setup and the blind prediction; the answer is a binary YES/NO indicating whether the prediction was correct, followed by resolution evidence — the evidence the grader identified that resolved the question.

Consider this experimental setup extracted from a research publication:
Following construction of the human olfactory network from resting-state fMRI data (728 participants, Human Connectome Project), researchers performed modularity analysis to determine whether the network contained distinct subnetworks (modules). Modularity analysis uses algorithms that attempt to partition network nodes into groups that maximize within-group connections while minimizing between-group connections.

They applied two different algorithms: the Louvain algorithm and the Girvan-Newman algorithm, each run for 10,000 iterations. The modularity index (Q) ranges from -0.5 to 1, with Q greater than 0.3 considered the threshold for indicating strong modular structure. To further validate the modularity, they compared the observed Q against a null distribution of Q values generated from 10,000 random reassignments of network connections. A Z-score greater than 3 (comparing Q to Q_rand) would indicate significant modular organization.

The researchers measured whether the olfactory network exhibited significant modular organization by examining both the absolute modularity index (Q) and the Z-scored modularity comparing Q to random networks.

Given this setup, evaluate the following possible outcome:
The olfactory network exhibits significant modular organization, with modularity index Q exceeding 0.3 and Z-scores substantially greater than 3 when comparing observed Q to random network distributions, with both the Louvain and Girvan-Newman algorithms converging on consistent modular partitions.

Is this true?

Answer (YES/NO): NO